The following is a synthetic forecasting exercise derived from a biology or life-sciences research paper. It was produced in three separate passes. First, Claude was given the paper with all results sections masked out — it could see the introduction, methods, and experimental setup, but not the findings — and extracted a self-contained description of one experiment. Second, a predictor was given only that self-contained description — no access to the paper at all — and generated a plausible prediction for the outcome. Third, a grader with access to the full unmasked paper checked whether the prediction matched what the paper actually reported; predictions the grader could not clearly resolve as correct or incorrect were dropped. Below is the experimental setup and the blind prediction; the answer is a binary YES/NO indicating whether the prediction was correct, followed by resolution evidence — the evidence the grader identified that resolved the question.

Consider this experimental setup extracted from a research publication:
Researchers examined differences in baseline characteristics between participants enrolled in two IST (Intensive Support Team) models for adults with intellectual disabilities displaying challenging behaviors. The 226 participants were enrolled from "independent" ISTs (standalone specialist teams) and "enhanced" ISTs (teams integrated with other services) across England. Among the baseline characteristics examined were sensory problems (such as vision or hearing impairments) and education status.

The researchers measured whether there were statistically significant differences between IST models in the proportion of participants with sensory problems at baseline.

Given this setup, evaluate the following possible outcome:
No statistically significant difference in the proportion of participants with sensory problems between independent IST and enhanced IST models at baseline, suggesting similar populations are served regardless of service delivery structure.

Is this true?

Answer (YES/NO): NO